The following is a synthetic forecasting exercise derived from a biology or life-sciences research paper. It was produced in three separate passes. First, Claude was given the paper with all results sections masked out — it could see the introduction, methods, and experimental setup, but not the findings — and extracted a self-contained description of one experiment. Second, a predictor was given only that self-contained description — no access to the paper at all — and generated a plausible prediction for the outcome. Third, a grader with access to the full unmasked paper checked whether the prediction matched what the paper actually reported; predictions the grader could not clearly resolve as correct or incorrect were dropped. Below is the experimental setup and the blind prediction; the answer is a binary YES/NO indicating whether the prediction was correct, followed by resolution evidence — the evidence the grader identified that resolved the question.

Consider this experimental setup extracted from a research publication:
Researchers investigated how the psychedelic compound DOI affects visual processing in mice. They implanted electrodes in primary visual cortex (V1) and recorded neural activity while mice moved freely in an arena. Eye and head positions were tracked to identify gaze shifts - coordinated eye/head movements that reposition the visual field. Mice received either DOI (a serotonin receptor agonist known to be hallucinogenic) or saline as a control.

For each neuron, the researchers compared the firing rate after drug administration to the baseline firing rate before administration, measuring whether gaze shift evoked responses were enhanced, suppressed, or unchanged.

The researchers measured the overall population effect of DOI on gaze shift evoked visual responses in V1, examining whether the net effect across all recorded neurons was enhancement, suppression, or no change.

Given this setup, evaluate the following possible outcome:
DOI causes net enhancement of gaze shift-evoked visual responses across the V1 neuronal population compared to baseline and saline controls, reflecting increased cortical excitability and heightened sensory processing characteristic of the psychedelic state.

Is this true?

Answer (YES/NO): NO